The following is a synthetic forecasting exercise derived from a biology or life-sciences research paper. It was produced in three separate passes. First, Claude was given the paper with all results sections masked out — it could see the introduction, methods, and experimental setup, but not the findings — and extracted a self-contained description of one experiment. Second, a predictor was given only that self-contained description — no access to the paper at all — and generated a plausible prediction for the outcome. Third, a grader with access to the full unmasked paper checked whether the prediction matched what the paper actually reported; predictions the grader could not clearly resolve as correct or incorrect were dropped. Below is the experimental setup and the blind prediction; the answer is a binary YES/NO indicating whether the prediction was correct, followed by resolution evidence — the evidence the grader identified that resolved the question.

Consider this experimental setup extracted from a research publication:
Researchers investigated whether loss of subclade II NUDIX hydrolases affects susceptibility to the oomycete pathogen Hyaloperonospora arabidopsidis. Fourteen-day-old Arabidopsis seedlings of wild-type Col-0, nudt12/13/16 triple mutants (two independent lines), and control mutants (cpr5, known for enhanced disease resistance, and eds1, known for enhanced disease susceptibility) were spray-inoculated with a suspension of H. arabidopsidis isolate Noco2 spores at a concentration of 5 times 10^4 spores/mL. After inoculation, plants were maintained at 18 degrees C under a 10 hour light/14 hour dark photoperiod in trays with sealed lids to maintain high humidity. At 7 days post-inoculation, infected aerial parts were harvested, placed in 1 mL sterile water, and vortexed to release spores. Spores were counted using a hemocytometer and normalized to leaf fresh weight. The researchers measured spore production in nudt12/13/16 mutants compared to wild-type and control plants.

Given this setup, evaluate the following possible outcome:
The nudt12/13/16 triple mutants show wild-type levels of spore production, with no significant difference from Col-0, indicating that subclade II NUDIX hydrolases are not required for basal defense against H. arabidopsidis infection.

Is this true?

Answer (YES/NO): YES